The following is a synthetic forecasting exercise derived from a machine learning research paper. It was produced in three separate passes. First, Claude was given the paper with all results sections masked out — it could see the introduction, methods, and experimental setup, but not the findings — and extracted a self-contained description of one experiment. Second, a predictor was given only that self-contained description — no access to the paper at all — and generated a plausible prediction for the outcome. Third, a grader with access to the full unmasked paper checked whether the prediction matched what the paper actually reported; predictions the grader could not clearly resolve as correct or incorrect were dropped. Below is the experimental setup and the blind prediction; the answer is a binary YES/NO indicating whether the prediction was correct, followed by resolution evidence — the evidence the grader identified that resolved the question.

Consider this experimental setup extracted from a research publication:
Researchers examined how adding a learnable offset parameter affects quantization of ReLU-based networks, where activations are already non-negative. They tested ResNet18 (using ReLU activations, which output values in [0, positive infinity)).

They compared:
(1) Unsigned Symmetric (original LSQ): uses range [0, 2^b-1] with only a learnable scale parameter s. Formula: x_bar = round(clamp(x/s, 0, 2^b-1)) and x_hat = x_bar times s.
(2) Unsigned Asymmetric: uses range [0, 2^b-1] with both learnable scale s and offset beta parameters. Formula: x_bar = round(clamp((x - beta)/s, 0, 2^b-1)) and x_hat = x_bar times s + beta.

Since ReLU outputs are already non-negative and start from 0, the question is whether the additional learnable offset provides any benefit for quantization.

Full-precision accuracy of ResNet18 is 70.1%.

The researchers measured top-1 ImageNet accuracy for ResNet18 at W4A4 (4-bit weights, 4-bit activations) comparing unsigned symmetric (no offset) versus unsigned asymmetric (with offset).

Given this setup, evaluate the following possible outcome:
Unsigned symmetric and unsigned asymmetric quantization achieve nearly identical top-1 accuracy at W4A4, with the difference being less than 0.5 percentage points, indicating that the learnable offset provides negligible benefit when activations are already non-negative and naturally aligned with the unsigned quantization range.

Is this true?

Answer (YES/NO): YES